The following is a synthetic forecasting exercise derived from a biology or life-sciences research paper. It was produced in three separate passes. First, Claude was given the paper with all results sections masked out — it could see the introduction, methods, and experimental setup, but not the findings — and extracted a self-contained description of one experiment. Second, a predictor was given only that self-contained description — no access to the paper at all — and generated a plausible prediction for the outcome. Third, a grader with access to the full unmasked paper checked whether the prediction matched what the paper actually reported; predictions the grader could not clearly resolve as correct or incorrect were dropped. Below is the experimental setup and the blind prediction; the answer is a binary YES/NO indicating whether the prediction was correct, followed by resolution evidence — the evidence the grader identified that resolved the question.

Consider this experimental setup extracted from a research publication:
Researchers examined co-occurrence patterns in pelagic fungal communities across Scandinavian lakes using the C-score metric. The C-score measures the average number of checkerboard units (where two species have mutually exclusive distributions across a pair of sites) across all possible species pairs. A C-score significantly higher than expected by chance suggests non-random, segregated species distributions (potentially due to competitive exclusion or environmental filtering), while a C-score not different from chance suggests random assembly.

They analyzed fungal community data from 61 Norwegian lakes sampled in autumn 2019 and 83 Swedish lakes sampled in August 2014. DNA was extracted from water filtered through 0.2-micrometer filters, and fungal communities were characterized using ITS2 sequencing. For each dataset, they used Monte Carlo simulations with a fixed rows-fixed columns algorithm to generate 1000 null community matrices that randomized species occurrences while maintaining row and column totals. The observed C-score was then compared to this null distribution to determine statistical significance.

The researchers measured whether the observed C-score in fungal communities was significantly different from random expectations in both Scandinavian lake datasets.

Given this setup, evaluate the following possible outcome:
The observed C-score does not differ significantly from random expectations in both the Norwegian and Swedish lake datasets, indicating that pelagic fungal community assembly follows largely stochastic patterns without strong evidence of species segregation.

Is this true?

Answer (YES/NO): NO